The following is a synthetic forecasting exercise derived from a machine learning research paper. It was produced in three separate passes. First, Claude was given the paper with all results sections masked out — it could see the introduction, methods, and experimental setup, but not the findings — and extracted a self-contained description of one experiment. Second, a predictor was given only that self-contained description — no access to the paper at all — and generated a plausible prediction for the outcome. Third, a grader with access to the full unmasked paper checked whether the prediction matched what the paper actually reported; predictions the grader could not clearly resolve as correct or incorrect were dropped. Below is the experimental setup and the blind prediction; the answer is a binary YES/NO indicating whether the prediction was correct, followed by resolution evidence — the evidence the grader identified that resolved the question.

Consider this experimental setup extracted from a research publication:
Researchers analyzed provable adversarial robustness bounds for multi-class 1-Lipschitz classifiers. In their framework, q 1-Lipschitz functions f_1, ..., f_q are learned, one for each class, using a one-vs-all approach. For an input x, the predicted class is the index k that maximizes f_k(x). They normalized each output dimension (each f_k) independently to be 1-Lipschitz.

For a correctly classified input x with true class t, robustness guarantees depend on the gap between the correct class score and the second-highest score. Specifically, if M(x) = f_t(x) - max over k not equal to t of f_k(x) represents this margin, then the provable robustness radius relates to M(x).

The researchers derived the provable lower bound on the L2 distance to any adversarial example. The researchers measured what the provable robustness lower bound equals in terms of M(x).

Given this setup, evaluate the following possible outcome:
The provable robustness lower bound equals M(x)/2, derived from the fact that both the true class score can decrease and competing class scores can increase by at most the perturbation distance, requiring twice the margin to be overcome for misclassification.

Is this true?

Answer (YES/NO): YES